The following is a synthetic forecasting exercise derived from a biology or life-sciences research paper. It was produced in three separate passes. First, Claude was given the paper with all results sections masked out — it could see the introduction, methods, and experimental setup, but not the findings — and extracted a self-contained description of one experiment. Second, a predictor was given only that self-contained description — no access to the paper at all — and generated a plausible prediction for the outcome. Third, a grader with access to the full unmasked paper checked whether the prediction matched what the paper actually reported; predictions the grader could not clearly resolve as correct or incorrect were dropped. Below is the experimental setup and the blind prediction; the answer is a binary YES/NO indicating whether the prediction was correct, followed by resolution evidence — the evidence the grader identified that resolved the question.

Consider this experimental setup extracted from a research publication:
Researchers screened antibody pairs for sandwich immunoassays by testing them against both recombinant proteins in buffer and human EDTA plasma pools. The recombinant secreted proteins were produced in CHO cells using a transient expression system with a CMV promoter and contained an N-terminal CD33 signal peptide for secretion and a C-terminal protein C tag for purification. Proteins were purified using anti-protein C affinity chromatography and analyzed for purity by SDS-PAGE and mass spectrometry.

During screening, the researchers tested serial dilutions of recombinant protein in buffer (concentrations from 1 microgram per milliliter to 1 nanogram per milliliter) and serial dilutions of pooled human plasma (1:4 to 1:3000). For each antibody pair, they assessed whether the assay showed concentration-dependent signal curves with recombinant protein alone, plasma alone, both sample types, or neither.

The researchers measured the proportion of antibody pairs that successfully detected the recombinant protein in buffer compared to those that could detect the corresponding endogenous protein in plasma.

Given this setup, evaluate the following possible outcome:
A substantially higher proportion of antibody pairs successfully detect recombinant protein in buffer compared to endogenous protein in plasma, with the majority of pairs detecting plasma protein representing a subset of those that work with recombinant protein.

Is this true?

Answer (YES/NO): YES